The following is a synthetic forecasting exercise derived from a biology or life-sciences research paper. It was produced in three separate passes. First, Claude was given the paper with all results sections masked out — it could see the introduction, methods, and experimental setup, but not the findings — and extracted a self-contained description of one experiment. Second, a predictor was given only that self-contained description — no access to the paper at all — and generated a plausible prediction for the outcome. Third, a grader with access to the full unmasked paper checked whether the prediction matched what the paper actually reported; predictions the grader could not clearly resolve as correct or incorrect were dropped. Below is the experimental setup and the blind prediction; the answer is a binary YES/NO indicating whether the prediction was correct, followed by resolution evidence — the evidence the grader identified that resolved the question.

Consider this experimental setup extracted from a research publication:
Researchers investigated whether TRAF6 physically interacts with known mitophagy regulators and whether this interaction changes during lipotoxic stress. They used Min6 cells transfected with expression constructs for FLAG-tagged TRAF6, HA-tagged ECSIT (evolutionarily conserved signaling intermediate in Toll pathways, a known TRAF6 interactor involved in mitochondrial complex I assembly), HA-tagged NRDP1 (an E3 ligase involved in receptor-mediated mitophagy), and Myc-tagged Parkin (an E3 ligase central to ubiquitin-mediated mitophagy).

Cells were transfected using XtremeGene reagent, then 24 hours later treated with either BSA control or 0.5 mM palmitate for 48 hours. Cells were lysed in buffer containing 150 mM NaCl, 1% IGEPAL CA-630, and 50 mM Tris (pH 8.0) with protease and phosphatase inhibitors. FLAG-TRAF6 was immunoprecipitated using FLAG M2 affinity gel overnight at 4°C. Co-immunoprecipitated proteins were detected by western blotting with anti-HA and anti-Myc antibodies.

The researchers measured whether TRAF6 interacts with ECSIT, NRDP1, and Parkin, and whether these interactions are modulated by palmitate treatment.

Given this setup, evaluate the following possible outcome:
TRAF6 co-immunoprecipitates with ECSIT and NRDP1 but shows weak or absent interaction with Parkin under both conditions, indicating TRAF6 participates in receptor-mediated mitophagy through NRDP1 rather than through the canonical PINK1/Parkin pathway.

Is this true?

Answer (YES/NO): NO